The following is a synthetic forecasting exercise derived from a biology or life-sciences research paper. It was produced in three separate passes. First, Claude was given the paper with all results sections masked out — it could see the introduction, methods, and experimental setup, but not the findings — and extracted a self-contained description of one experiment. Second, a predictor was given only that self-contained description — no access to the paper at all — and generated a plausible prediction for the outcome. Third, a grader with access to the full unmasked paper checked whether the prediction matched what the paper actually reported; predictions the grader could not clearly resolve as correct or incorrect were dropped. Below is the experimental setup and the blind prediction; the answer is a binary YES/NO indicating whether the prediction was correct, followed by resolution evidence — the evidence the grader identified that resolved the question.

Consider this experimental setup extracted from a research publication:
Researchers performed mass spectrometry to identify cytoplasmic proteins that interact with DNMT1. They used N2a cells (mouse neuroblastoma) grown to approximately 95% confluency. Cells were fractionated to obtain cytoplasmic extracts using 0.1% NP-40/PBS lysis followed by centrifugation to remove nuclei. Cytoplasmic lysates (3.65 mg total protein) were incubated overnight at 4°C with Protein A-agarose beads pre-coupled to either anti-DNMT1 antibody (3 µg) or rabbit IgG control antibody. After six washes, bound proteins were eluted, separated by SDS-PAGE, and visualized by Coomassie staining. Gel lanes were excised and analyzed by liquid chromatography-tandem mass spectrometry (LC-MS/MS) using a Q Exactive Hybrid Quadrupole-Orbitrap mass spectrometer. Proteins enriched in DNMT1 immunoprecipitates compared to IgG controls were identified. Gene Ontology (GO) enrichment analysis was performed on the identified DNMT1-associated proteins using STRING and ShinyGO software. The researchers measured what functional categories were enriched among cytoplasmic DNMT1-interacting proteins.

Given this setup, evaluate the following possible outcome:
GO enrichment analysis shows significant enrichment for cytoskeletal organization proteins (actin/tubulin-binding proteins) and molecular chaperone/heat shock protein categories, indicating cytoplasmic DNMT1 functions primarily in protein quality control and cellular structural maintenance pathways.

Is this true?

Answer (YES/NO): NO